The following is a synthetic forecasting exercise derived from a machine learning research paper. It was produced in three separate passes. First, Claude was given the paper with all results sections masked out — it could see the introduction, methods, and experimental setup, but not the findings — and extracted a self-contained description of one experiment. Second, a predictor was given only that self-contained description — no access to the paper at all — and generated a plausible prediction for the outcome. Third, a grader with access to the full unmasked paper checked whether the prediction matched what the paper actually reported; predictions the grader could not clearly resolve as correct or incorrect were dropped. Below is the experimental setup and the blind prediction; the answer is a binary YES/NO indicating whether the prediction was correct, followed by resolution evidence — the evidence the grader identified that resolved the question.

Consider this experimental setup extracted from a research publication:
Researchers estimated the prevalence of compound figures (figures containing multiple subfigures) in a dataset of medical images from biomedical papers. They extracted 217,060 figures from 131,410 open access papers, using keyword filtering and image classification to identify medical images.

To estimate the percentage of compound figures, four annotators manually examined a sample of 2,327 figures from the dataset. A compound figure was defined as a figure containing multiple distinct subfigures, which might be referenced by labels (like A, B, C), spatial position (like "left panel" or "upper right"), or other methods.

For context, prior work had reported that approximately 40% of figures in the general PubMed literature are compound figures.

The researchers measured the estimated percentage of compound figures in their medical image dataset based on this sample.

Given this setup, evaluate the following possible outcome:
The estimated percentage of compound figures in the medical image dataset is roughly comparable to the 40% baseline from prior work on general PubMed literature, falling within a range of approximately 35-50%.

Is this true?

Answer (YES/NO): NO